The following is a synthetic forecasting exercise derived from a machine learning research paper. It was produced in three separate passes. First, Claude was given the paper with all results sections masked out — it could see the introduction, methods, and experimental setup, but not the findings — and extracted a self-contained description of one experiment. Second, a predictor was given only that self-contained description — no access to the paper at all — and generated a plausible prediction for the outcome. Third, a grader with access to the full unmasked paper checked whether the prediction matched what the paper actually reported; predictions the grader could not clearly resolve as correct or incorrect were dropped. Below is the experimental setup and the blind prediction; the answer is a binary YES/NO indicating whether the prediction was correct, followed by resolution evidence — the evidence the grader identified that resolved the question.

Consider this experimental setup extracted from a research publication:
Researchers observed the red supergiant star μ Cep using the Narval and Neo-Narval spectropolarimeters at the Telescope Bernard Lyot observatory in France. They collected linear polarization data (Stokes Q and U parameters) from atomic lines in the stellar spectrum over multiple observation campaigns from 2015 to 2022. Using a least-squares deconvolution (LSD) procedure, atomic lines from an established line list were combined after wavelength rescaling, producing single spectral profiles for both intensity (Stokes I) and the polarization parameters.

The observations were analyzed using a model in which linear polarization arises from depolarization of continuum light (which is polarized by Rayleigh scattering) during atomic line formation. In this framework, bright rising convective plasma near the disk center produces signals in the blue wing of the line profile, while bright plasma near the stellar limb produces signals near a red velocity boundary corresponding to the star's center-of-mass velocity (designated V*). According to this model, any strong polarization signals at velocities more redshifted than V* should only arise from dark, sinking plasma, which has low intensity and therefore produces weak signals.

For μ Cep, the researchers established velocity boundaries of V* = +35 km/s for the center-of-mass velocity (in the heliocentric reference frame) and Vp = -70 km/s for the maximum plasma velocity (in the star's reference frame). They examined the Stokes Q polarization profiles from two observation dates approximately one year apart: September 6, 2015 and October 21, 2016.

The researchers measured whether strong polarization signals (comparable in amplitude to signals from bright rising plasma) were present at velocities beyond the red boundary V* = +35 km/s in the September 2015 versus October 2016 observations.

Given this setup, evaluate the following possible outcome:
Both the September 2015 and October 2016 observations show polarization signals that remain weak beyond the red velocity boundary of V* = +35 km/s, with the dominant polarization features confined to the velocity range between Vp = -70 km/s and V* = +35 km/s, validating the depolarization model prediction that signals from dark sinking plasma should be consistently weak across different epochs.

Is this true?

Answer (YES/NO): NO